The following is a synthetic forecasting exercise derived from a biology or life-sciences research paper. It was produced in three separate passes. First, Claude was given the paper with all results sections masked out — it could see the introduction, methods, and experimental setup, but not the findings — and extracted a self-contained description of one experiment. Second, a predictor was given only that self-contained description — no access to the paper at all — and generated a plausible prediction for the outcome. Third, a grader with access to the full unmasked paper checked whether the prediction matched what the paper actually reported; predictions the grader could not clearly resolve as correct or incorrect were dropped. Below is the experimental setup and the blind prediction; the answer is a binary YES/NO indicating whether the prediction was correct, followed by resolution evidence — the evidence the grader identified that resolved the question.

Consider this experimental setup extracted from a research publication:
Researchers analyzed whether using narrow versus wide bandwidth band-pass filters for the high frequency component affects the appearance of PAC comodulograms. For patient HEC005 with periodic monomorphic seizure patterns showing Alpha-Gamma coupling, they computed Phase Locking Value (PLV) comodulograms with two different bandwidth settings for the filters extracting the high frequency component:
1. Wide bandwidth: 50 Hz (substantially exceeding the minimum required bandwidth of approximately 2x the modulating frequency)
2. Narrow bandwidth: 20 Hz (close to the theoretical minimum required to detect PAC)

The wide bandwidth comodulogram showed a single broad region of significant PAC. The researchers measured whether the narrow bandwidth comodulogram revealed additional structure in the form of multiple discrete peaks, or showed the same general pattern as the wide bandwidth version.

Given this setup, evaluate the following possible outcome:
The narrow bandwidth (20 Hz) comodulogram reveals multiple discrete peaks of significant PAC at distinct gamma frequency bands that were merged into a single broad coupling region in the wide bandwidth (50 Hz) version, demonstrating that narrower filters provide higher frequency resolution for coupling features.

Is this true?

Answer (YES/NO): YES